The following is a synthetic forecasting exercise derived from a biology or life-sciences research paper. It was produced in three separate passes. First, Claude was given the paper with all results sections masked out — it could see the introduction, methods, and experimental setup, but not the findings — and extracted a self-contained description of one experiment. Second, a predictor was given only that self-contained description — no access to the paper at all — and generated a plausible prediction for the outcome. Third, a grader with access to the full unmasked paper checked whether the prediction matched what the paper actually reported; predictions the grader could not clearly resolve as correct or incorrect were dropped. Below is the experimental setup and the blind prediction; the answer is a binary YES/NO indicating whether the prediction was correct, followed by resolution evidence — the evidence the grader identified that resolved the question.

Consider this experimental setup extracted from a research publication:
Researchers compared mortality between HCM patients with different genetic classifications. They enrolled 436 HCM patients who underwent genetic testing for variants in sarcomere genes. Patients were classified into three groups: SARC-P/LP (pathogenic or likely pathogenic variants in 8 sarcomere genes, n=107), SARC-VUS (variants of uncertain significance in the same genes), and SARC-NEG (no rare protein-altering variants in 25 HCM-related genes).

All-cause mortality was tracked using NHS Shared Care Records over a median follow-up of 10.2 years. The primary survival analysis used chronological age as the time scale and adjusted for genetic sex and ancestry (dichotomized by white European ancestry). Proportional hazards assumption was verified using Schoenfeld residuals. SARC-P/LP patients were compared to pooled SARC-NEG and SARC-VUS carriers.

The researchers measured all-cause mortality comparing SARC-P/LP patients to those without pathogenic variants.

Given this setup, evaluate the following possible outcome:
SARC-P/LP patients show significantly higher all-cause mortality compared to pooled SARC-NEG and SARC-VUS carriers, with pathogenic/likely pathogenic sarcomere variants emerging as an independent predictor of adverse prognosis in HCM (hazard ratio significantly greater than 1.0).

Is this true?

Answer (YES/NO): NO